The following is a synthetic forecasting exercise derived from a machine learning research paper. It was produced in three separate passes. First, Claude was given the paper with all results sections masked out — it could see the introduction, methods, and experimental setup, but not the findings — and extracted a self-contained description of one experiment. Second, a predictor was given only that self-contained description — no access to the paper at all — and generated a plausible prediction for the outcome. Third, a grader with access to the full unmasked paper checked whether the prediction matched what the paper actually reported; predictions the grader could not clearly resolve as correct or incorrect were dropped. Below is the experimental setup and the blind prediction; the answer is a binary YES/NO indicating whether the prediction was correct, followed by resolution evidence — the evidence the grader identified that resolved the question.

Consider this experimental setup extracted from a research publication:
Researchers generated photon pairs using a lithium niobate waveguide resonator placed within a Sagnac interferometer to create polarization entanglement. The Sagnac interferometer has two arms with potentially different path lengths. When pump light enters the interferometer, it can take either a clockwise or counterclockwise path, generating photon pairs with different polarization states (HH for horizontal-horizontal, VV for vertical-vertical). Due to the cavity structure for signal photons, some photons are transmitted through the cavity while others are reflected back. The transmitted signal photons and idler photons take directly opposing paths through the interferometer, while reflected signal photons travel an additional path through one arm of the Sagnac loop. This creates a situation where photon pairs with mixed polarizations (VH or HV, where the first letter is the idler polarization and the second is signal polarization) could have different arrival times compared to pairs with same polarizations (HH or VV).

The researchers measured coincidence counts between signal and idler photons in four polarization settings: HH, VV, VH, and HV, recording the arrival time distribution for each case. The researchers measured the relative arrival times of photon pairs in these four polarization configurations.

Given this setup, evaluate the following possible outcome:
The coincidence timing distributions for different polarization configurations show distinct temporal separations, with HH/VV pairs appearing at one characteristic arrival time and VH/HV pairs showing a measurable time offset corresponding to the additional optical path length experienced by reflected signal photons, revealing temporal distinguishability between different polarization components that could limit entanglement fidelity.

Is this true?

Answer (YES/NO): YES